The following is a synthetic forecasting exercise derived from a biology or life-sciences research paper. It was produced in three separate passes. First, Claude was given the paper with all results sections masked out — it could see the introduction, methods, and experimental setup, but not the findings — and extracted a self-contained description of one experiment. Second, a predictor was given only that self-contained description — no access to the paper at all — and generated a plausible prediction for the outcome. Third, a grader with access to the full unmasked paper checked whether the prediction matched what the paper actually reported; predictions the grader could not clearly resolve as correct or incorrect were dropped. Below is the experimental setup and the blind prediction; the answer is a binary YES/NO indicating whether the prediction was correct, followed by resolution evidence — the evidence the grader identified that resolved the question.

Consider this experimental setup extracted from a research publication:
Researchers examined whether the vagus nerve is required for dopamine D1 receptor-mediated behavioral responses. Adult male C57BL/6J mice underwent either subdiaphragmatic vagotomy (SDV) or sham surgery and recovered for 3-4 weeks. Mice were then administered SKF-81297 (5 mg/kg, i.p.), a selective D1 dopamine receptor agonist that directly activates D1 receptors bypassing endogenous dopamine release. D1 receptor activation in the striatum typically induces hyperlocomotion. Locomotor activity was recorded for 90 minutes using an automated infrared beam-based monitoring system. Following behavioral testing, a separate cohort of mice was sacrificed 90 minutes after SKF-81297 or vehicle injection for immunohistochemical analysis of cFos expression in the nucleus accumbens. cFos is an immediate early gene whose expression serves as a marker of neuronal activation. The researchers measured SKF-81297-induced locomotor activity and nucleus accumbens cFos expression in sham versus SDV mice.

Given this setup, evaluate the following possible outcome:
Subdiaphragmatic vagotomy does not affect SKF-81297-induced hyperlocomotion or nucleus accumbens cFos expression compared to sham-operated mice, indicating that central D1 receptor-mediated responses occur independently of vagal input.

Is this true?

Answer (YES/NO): NO